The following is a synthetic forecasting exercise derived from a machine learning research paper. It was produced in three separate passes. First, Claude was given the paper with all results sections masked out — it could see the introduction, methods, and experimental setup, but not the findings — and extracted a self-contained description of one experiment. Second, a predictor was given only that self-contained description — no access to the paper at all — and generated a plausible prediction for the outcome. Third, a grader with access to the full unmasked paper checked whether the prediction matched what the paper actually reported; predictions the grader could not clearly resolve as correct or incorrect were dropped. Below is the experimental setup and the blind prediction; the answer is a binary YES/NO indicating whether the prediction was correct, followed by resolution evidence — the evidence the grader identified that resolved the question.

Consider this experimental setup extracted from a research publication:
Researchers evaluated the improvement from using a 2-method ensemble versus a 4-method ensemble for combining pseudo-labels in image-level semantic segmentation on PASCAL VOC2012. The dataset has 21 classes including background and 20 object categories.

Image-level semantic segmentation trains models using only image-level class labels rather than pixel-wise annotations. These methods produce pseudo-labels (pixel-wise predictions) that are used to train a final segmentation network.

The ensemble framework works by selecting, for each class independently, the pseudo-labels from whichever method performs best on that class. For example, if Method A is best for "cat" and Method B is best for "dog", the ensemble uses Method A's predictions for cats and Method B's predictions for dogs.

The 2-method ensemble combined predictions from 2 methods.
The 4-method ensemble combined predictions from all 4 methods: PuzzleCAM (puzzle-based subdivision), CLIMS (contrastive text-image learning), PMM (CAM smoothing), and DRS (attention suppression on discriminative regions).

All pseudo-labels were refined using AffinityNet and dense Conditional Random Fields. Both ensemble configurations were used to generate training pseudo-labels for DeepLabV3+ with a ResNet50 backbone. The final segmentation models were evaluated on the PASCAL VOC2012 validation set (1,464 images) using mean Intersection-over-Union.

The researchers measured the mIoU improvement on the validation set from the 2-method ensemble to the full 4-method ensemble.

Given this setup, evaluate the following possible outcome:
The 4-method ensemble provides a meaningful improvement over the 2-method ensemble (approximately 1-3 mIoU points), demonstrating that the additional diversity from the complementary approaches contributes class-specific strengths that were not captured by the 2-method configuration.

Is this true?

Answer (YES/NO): NO